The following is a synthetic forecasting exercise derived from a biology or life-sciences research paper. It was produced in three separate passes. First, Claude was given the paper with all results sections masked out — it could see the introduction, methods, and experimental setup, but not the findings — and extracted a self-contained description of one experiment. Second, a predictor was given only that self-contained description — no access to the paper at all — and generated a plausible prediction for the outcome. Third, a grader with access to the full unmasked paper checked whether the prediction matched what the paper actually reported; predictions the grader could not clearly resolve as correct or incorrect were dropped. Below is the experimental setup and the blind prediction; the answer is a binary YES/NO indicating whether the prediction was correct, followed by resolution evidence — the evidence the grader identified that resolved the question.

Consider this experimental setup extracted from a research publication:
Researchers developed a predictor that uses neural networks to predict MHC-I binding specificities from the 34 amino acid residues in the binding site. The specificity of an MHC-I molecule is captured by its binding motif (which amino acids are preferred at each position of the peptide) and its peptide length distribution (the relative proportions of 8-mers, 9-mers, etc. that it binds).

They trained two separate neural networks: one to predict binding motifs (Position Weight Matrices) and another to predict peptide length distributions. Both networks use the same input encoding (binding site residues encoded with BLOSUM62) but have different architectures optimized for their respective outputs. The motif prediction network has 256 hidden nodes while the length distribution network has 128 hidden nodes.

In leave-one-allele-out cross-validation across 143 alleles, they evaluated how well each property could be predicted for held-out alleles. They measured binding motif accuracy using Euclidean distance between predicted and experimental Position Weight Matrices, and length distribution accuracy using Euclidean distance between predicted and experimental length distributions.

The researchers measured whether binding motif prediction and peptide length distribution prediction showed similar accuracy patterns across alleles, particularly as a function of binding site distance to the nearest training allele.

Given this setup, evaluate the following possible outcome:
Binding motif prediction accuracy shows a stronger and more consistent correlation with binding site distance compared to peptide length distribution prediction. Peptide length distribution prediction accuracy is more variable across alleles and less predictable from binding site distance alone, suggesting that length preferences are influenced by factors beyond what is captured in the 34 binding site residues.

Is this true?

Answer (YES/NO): NO